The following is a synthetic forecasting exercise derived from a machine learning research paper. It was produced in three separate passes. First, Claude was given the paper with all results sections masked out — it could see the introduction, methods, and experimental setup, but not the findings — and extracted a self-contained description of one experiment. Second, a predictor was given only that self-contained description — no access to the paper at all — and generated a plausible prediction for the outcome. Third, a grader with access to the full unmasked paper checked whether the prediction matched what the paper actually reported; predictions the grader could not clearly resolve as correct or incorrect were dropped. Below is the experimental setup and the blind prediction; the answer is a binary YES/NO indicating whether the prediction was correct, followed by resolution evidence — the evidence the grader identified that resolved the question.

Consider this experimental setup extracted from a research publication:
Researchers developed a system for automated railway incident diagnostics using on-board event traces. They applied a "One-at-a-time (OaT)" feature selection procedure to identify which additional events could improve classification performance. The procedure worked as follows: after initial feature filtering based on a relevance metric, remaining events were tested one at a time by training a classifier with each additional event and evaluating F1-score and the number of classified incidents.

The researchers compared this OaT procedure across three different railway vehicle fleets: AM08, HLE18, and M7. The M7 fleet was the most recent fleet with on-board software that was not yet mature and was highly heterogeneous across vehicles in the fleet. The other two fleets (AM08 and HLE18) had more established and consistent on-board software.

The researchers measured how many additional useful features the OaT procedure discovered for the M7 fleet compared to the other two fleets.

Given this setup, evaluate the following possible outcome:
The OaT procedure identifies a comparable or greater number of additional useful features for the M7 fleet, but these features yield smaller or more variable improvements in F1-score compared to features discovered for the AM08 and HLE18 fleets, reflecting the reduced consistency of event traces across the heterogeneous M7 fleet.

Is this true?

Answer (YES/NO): NO